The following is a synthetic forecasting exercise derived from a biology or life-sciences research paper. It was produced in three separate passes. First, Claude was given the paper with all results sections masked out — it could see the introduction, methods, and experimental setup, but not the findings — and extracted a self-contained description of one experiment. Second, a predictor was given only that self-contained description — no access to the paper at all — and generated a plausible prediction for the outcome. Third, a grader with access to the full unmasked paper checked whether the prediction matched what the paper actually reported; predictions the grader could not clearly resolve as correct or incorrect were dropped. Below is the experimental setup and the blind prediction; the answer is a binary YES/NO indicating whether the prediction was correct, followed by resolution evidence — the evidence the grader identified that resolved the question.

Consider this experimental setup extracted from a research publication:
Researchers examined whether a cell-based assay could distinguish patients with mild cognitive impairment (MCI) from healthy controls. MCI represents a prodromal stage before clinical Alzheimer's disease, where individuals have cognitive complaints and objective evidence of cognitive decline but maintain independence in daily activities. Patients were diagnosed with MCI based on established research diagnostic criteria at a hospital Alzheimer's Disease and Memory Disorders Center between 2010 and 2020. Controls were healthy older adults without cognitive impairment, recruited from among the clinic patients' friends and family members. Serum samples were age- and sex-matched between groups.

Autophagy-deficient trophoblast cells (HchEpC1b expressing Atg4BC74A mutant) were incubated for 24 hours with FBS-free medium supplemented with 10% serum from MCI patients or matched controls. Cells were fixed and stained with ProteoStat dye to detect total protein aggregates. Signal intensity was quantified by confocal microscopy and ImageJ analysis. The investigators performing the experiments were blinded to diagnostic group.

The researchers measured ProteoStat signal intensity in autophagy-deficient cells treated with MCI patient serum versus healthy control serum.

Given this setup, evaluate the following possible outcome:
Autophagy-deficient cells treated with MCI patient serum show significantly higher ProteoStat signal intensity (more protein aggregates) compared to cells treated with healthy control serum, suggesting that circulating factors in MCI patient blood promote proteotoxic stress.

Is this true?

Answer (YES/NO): NO